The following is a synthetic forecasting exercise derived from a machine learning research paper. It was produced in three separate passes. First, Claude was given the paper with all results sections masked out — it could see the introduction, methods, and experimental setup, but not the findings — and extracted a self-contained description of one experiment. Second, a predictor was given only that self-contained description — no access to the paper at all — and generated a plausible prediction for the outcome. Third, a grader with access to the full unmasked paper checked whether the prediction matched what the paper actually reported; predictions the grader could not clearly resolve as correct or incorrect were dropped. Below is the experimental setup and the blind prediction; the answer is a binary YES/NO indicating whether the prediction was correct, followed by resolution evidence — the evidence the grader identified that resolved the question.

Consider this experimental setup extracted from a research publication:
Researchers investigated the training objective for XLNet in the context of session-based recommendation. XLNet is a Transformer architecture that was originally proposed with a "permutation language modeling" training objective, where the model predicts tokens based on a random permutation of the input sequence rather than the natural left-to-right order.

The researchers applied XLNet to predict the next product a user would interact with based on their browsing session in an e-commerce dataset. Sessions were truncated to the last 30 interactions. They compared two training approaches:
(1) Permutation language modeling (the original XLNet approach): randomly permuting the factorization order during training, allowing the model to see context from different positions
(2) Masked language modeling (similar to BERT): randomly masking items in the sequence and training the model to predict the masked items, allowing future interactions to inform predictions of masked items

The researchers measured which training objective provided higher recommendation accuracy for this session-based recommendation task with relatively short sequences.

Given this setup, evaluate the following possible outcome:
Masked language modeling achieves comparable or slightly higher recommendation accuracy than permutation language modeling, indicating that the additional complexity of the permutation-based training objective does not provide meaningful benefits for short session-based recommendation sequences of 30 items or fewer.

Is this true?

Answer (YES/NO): YES